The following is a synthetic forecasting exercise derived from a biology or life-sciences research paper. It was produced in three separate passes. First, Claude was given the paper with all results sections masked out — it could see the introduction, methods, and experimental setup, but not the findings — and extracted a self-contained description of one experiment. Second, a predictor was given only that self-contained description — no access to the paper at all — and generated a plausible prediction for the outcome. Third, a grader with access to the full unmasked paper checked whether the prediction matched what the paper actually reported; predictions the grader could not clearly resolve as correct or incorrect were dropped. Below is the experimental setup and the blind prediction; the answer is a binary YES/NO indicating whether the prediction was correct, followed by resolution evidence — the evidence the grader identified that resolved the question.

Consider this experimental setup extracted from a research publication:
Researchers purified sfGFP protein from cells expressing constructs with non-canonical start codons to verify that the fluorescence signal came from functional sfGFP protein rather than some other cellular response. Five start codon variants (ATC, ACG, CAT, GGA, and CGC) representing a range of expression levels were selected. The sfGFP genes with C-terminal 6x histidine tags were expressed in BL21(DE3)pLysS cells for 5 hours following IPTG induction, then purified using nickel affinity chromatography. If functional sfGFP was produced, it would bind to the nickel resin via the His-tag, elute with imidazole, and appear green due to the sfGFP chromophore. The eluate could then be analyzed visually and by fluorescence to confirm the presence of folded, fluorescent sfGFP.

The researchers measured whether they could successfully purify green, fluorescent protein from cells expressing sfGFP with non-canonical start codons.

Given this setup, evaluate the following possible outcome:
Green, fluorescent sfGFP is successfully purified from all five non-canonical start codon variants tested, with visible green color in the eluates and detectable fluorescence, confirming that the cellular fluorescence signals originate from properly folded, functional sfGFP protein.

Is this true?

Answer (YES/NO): NO